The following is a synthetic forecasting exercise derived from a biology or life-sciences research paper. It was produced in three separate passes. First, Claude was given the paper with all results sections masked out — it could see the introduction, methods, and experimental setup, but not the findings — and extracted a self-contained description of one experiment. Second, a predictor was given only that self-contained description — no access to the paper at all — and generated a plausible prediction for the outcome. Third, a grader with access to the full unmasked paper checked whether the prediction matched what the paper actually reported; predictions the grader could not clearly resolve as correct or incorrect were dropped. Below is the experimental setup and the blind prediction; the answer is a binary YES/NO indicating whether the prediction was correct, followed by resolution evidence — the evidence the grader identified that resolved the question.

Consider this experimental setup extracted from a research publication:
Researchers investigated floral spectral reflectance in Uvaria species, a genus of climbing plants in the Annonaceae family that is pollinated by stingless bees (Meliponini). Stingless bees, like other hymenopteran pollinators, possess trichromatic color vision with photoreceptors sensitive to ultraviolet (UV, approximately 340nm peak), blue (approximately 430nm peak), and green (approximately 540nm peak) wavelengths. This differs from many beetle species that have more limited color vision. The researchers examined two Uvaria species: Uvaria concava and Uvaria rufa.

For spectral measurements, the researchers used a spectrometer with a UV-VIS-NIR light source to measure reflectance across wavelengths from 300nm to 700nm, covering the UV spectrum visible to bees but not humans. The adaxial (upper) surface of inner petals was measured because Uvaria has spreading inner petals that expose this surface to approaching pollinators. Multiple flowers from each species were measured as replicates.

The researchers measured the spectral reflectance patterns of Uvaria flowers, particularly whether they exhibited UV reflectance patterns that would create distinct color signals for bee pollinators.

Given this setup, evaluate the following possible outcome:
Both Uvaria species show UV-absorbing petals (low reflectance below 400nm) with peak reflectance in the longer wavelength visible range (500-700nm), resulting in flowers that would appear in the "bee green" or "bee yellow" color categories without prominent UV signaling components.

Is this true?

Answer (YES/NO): NO